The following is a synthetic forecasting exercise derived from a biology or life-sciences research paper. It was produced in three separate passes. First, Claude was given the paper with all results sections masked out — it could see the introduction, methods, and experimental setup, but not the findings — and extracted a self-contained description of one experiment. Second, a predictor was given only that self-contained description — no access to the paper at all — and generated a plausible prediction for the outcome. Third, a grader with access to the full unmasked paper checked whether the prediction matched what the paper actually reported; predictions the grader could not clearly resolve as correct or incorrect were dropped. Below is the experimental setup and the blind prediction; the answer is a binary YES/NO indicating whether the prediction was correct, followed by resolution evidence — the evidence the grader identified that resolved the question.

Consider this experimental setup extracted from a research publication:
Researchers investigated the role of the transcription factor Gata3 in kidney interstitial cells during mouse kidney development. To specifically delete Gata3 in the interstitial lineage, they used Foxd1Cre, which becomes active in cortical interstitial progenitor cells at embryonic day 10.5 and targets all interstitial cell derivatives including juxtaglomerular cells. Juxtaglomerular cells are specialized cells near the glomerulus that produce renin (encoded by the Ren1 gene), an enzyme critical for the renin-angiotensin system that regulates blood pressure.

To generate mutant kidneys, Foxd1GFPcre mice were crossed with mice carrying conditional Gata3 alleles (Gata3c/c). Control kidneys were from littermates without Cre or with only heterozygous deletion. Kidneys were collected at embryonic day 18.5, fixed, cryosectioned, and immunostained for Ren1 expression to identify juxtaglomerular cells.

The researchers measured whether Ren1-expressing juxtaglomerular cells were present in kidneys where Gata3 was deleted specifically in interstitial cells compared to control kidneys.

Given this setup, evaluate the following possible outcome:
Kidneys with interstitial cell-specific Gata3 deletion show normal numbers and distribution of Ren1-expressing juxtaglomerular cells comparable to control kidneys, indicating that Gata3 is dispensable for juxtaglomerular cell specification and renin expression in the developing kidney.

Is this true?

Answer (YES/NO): NO